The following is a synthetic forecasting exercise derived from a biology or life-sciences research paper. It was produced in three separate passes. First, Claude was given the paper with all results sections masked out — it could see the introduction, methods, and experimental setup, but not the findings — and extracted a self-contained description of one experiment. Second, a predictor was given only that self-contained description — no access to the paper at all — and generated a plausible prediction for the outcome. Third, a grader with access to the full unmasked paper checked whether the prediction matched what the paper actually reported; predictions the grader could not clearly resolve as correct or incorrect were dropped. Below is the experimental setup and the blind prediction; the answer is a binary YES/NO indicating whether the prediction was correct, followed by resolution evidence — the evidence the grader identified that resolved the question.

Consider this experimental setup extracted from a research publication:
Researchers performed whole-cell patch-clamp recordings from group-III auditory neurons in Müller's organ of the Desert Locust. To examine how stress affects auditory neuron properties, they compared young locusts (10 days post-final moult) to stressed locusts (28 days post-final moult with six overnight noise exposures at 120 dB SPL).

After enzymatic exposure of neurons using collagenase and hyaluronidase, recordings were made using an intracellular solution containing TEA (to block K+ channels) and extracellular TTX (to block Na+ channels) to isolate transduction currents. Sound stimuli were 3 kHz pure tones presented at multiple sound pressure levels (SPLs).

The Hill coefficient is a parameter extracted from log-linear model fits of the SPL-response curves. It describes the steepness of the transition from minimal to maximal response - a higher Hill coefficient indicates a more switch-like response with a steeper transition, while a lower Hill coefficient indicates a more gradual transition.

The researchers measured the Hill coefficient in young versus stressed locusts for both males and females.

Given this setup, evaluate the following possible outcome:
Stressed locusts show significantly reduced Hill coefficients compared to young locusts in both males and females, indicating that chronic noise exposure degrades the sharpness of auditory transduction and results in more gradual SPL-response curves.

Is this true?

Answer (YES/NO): NO